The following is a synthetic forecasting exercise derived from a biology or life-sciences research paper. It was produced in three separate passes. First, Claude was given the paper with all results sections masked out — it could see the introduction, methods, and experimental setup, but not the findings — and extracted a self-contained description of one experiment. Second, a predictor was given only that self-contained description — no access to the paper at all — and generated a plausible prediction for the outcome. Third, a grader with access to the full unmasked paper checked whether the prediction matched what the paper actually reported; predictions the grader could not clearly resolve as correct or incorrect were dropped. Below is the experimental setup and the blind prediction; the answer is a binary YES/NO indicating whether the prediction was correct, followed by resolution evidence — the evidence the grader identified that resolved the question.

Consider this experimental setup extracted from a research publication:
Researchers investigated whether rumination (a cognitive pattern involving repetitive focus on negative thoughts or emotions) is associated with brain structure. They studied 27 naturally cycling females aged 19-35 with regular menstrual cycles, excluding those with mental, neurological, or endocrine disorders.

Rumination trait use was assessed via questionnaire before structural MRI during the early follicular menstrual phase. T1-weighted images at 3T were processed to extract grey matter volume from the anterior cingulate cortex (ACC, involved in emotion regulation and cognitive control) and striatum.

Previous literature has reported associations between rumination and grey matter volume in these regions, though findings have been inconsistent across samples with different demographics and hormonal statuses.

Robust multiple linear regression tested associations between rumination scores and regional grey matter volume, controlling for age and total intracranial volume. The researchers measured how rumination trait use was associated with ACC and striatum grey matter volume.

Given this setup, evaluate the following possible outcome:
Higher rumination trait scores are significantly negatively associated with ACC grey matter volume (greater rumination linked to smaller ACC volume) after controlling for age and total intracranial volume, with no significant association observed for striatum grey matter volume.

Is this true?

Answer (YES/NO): NO